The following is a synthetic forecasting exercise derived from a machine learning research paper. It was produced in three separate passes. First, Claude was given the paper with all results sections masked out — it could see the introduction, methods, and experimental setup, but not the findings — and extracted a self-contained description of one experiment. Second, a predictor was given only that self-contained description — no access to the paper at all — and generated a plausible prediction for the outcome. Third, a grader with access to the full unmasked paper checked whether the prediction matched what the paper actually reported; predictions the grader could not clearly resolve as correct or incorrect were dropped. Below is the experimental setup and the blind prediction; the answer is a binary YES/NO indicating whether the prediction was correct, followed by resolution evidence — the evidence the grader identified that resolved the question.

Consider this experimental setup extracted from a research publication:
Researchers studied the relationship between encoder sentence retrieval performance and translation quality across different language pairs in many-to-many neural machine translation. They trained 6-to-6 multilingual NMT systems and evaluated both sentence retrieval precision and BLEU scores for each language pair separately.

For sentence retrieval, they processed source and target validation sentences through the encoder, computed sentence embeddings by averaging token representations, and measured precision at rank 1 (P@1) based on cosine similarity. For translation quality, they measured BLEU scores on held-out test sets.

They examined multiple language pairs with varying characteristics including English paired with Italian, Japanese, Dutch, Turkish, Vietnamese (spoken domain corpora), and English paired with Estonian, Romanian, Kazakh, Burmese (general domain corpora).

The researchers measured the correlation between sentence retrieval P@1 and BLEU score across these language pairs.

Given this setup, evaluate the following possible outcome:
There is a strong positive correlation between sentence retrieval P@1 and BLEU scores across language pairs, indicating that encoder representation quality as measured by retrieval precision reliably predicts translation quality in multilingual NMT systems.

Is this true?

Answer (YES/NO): YES